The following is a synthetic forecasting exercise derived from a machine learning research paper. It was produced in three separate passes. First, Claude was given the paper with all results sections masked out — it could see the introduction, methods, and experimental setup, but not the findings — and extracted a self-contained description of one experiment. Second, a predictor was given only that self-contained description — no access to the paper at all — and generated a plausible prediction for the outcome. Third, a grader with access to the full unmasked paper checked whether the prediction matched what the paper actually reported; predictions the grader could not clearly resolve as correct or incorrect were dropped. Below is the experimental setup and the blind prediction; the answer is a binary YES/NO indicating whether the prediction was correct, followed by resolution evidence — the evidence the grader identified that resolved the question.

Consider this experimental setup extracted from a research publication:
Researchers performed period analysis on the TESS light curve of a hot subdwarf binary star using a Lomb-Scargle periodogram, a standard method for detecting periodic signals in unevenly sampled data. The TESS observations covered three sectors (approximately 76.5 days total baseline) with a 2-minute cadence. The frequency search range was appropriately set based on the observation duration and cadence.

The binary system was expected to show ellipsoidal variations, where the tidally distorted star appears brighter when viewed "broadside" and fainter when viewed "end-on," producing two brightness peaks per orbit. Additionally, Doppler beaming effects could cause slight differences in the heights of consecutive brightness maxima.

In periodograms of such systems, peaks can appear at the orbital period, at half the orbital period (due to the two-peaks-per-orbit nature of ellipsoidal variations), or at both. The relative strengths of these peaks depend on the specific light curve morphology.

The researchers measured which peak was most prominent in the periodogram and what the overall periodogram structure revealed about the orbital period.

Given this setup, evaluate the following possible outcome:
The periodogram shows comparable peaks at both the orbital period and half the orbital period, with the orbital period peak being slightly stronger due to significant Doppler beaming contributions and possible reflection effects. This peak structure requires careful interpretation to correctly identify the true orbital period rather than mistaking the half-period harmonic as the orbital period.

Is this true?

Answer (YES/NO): NO